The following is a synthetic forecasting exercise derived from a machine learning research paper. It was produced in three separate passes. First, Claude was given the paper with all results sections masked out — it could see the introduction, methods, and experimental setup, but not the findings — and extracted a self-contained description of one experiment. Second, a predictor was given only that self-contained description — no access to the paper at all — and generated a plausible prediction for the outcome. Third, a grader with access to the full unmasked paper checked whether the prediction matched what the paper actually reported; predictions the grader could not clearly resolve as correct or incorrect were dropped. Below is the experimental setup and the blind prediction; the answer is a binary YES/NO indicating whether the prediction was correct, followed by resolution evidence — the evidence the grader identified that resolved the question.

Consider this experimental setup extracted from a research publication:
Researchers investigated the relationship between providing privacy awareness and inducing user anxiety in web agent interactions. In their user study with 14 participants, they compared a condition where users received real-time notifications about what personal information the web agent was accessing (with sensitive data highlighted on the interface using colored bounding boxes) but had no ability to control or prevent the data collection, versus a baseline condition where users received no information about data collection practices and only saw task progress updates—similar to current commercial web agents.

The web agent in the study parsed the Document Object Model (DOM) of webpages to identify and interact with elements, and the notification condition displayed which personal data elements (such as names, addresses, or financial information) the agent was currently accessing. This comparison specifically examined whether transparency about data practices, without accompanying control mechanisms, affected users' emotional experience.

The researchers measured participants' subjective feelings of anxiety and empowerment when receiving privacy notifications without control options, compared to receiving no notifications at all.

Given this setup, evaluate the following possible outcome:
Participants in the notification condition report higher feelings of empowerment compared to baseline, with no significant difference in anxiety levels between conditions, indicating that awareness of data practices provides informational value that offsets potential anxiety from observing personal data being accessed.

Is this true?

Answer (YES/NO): NO